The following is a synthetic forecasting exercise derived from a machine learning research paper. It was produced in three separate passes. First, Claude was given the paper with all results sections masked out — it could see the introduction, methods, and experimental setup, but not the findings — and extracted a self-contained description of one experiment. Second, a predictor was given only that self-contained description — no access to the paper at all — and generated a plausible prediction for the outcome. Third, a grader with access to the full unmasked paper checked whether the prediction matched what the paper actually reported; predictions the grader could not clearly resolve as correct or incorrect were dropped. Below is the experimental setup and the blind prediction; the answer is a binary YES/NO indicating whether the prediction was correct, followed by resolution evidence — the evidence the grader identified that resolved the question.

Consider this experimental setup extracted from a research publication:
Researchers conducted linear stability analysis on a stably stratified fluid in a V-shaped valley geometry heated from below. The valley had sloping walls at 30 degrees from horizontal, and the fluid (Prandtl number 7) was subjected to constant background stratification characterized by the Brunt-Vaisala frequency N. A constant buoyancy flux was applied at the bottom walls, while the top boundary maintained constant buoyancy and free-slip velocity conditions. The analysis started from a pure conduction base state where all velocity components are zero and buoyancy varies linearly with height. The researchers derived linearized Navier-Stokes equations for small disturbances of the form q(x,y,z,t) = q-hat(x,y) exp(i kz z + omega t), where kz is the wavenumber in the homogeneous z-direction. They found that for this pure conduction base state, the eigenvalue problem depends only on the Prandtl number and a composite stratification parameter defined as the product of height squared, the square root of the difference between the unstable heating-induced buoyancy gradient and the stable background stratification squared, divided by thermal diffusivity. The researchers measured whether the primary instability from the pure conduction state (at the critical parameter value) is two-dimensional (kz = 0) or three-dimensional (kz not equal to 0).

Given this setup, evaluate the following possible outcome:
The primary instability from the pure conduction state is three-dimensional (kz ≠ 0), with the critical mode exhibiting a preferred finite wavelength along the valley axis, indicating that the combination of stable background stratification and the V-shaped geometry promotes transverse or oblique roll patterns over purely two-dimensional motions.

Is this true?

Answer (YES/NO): YES